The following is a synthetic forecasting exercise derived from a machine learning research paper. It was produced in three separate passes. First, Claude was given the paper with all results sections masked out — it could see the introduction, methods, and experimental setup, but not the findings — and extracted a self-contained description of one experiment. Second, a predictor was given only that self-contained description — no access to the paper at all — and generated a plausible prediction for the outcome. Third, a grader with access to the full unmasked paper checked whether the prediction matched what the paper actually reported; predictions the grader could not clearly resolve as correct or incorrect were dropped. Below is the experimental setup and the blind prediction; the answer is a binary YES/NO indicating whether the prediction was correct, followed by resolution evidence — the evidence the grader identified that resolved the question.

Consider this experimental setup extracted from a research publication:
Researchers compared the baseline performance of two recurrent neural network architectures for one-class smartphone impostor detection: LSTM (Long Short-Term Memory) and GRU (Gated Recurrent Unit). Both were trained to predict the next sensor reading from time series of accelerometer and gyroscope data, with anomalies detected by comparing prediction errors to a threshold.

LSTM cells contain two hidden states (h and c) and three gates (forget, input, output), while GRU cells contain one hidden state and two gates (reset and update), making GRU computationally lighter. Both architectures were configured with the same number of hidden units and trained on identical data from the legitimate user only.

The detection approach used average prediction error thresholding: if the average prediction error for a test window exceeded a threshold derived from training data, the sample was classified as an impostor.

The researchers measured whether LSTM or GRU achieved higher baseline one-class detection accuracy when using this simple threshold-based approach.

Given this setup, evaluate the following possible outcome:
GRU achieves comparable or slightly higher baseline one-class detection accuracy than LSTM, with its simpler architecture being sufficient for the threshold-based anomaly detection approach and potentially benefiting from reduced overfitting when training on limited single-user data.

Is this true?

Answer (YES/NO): YES